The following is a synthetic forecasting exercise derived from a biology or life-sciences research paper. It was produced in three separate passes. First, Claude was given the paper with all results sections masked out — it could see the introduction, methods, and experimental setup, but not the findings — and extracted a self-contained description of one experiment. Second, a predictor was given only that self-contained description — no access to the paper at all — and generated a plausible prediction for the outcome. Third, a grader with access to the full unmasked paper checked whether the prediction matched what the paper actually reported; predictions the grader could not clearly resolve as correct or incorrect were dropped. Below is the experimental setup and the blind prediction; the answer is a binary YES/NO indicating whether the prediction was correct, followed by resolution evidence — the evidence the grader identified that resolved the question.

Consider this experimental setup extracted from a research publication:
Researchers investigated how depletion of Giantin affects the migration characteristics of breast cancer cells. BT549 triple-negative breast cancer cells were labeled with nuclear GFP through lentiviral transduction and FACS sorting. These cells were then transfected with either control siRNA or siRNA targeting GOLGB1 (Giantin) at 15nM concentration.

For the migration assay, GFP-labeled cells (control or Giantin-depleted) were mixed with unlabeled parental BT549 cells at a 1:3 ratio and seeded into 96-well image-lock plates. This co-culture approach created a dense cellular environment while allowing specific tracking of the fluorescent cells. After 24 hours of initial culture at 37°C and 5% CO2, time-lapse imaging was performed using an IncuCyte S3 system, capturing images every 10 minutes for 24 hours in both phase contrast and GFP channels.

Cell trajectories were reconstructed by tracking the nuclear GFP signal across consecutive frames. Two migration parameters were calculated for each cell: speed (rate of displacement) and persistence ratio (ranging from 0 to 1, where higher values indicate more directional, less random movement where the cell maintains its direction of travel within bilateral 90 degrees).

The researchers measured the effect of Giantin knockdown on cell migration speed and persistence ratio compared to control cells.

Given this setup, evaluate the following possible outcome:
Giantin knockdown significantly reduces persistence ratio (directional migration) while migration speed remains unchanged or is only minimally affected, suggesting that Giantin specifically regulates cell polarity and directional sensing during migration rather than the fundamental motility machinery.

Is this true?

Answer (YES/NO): NO